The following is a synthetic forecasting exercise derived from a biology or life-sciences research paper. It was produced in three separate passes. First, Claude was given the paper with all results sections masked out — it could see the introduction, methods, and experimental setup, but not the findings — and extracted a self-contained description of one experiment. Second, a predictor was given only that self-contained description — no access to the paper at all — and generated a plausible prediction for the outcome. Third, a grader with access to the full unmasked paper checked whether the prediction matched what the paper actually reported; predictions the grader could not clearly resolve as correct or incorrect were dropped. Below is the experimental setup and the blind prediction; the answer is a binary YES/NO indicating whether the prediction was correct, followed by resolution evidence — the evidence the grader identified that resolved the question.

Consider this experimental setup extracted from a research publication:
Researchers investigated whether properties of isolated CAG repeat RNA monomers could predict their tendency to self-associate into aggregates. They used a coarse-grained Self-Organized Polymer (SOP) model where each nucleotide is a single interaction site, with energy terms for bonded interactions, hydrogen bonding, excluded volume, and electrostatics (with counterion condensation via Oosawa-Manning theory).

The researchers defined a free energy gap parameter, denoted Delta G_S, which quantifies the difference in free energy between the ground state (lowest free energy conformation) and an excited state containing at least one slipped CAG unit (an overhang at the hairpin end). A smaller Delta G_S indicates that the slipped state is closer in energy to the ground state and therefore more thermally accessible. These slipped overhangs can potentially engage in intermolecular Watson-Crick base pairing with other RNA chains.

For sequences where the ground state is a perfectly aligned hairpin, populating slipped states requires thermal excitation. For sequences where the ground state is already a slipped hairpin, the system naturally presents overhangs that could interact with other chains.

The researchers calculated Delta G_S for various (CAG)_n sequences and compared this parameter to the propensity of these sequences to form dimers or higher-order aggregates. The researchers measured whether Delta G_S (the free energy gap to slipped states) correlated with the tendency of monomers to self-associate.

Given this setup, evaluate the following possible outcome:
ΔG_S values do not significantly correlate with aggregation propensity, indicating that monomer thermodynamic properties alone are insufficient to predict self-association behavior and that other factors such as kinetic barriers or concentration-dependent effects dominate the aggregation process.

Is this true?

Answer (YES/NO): NO